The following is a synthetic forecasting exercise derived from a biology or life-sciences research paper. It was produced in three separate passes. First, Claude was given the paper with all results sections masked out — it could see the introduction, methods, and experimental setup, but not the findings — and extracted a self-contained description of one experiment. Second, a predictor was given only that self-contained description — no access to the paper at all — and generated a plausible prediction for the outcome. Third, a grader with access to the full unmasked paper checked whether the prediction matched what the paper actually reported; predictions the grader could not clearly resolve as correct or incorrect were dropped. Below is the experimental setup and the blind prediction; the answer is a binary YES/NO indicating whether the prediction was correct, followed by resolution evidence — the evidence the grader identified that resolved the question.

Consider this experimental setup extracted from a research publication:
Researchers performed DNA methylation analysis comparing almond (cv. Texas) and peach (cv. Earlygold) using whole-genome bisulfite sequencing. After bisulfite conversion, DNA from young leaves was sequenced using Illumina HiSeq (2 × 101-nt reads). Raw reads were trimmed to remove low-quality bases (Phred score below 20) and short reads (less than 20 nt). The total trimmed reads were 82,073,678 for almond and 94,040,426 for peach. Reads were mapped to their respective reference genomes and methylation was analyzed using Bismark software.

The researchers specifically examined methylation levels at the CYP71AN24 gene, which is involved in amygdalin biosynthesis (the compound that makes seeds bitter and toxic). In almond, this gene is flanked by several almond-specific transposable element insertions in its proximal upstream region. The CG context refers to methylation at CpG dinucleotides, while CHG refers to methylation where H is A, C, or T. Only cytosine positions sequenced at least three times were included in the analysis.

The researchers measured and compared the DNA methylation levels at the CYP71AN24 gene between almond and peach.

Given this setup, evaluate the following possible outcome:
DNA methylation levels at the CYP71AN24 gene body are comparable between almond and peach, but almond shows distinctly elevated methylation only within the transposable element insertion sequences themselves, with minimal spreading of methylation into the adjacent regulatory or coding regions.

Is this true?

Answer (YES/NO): NO